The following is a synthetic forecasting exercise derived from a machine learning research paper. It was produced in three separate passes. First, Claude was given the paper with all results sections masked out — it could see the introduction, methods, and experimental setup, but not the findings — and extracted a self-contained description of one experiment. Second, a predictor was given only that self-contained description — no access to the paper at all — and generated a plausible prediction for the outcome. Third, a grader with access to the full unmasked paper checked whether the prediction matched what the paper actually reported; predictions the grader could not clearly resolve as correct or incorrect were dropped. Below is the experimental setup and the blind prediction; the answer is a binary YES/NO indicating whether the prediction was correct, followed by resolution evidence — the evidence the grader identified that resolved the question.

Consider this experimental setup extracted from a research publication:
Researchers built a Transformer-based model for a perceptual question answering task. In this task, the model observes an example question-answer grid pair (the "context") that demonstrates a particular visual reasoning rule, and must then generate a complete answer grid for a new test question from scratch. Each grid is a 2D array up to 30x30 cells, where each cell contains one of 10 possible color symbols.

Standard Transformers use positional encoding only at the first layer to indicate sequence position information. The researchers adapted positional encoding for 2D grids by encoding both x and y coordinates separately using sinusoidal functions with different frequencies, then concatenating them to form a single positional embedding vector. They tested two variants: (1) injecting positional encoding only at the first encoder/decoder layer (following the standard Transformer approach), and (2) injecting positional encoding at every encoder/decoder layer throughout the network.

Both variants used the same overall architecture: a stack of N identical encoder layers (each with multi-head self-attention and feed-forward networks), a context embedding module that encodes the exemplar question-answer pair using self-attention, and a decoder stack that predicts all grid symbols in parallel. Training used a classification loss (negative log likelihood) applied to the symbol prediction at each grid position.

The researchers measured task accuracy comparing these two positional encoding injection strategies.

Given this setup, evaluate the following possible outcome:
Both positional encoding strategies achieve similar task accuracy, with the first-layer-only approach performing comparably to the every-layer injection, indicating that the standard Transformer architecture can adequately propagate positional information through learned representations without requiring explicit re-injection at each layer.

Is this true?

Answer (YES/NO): NO